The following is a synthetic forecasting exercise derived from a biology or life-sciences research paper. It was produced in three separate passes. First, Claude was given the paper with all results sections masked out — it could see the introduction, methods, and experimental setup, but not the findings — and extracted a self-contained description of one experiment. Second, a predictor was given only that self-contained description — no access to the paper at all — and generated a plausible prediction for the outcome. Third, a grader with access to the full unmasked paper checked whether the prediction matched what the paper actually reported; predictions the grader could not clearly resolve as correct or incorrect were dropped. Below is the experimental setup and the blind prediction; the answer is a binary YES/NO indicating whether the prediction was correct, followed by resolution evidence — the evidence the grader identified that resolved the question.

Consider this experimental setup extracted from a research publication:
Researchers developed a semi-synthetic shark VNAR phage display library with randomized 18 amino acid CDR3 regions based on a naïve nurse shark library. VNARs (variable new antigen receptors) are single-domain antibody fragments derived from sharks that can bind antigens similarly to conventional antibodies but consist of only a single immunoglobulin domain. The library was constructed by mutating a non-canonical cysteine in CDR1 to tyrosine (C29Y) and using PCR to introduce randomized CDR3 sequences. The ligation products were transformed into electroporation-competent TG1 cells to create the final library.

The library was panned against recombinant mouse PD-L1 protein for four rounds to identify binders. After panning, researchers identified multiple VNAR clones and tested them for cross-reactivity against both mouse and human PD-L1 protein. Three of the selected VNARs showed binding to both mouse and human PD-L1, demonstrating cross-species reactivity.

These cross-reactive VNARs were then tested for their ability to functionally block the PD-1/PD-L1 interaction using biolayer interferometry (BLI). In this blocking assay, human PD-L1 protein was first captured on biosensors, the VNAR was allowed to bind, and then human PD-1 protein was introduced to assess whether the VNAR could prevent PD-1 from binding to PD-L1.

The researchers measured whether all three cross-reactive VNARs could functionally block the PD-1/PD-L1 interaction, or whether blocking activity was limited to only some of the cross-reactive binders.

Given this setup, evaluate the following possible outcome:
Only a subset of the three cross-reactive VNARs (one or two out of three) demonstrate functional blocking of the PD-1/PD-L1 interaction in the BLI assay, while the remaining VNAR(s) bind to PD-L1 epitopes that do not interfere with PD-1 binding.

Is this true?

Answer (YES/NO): YES